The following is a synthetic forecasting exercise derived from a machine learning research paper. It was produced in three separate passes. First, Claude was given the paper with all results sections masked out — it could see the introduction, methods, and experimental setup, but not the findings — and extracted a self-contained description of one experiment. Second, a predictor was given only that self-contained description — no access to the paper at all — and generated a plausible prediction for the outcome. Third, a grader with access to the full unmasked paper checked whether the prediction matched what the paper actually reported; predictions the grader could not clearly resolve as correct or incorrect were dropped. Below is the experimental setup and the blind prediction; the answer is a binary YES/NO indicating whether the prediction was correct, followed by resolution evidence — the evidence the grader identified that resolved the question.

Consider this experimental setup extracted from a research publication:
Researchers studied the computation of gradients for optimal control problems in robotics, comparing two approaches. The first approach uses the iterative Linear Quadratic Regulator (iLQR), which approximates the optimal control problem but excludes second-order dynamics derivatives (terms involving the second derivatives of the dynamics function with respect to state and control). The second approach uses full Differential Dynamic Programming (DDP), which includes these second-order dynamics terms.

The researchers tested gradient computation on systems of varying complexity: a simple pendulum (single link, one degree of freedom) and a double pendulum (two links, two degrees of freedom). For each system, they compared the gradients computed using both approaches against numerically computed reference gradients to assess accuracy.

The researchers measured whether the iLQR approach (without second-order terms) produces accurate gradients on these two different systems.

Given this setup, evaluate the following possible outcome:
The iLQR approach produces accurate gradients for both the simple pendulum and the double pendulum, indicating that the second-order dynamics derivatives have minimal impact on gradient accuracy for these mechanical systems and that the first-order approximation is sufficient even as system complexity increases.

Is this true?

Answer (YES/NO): NO